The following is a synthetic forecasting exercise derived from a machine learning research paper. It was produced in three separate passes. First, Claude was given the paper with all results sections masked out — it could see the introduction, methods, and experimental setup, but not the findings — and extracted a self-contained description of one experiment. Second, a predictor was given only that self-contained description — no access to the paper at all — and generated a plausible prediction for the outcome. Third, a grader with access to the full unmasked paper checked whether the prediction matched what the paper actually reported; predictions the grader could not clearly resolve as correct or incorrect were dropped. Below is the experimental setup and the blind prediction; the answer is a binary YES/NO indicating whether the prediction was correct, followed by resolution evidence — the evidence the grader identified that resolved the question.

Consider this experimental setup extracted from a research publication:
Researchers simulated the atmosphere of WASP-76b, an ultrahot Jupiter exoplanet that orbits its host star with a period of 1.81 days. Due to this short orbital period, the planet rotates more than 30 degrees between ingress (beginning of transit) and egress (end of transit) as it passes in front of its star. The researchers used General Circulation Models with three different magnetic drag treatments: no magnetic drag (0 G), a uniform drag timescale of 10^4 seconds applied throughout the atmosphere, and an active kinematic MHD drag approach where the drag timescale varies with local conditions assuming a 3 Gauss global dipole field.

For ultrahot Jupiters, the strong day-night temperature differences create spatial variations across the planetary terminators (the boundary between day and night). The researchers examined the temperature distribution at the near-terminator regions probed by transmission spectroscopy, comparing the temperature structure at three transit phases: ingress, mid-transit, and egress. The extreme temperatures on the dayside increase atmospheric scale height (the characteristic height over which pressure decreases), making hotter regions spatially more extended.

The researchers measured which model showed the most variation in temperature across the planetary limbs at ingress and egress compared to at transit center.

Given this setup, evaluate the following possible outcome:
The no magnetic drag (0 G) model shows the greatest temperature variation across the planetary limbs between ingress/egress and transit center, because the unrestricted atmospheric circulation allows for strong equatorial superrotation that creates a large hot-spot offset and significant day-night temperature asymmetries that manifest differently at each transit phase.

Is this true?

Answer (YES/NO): NO